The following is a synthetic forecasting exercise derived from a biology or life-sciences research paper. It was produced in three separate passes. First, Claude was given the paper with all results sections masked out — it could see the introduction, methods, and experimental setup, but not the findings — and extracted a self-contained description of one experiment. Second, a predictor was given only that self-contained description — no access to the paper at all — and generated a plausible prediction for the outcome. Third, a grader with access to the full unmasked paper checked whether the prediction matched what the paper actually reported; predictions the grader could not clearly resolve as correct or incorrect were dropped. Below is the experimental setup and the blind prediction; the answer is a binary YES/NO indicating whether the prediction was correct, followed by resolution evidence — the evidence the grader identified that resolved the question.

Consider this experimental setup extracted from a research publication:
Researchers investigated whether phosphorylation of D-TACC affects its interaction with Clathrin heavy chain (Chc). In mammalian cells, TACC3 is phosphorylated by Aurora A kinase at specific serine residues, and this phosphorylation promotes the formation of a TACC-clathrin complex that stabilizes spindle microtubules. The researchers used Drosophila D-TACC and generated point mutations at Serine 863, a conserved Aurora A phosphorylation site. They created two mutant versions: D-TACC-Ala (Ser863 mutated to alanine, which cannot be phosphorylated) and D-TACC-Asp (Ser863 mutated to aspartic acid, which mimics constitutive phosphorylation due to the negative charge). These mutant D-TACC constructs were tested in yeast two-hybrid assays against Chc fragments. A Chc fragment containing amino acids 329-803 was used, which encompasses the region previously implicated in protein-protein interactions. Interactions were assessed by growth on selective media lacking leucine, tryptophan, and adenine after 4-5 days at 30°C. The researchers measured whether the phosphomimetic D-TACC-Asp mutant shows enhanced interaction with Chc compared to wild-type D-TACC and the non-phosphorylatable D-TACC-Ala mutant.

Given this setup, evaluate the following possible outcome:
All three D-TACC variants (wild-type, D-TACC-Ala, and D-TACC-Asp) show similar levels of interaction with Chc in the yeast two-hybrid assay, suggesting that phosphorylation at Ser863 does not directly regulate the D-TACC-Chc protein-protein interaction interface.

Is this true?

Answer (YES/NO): NO